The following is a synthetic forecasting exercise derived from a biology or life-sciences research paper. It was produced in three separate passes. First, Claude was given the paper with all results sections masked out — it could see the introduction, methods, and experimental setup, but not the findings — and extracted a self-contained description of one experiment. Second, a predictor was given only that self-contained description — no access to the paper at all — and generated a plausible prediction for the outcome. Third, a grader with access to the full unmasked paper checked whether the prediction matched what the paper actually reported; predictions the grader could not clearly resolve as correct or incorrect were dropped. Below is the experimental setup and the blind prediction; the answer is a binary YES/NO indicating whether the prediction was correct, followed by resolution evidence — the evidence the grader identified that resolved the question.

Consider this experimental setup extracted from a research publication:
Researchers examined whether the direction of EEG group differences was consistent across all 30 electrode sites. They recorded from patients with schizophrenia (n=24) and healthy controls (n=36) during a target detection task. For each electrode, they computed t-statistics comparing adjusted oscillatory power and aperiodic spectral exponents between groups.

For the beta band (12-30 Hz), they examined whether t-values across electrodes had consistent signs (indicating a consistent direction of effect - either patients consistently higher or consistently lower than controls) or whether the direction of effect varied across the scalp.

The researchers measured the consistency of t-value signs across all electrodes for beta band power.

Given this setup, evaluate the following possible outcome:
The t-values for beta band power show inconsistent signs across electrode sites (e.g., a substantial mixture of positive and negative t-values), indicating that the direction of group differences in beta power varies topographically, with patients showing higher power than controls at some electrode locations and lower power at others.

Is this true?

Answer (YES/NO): YES